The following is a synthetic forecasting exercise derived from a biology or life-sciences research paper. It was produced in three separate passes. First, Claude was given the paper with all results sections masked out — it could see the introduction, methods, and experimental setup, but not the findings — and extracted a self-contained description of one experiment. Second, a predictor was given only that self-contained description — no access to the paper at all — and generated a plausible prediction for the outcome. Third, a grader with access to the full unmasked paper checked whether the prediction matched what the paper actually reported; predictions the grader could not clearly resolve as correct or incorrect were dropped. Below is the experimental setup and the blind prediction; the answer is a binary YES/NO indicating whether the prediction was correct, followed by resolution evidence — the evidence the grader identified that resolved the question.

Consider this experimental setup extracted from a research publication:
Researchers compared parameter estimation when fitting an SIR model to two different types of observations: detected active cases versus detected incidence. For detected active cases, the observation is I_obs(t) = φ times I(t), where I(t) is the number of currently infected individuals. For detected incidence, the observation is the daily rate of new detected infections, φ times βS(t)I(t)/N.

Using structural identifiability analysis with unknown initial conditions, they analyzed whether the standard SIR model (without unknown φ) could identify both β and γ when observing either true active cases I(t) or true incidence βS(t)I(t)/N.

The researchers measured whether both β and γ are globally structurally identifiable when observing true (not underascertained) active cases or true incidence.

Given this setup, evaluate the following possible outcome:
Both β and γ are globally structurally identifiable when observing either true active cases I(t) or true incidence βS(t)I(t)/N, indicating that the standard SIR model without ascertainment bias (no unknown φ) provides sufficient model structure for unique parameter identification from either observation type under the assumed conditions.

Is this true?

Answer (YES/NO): YES